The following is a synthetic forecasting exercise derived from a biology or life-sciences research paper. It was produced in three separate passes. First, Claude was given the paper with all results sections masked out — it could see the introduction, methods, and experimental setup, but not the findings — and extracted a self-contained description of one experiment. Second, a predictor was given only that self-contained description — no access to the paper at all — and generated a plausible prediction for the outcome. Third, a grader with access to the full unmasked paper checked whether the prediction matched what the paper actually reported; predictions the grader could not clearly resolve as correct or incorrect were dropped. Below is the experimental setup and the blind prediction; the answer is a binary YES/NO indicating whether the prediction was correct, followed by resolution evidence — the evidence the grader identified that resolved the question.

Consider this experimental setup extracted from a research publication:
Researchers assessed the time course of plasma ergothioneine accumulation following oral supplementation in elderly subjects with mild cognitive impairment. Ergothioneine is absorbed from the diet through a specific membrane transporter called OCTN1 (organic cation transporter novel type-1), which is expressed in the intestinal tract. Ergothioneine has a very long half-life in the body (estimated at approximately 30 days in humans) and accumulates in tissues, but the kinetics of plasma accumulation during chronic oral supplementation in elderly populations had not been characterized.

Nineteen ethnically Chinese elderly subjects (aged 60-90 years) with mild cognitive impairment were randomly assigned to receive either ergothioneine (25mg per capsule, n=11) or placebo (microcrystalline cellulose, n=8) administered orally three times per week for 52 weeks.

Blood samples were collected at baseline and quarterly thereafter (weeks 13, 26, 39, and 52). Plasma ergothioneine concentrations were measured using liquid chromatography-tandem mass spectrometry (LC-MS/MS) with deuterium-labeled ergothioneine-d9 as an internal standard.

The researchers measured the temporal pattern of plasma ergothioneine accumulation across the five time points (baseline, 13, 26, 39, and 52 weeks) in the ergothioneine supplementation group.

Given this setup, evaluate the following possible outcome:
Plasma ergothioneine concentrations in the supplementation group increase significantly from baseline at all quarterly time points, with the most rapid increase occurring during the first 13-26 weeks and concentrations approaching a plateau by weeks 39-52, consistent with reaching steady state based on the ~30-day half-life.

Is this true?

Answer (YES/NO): NO